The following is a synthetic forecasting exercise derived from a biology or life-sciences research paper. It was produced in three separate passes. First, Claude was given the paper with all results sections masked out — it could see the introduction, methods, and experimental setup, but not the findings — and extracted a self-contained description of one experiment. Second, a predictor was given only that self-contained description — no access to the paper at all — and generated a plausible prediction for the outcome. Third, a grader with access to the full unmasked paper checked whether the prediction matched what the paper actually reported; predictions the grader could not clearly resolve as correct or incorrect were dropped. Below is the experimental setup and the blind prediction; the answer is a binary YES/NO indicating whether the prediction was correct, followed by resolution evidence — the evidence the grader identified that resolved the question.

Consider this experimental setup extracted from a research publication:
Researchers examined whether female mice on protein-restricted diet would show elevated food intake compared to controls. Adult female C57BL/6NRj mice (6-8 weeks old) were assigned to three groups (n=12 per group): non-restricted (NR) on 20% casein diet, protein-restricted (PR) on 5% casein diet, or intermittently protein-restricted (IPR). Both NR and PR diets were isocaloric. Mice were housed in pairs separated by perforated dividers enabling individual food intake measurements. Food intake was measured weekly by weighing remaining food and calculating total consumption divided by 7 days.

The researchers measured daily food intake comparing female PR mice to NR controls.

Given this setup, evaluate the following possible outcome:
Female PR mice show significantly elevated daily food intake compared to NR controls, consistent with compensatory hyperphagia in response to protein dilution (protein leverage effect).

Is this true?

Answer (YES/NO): YES